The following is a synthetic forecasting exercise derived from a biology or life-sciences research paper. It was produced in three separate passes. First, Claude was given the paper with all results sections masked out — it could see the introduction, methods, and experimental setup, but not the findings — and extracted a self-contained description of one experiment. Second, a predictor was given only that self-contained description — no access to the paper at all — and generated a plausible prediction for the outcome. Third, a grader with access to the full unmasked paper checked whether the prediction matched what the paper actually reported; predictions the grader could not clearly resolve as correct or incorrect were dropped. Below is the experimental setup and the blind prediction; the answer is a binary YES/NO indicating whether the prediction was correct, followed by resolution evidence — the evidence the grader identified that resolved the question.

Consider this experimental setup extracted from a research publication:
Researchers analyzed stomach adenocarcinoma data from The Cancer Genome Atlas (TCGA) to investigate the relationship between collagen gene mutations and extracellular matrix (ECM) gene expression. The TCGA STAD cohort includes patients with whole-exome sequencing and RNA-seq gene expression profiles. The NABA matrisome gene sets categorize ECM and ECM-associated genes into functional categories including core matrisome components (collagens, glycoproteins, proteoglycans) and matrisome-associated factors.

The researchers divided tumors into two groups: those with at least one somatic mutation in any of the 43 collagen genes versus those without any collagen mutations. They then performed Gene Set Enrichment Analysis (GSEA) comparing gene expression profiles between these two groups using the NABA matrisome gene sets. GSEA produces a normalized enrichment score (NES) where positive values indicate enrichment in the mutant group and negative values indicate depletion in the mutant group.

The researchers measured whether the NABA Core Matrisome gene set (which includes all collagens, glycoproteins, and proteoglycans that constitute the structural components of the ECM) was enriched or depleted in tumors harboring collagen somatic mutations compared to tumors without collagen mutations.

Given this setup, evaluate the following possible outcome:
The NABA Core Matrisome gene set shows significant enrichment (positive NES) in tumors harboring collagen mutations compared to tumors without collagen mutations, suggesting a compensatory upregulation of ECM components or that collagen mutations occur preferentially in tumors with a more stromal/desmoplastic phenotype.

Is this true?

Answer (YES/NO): NO